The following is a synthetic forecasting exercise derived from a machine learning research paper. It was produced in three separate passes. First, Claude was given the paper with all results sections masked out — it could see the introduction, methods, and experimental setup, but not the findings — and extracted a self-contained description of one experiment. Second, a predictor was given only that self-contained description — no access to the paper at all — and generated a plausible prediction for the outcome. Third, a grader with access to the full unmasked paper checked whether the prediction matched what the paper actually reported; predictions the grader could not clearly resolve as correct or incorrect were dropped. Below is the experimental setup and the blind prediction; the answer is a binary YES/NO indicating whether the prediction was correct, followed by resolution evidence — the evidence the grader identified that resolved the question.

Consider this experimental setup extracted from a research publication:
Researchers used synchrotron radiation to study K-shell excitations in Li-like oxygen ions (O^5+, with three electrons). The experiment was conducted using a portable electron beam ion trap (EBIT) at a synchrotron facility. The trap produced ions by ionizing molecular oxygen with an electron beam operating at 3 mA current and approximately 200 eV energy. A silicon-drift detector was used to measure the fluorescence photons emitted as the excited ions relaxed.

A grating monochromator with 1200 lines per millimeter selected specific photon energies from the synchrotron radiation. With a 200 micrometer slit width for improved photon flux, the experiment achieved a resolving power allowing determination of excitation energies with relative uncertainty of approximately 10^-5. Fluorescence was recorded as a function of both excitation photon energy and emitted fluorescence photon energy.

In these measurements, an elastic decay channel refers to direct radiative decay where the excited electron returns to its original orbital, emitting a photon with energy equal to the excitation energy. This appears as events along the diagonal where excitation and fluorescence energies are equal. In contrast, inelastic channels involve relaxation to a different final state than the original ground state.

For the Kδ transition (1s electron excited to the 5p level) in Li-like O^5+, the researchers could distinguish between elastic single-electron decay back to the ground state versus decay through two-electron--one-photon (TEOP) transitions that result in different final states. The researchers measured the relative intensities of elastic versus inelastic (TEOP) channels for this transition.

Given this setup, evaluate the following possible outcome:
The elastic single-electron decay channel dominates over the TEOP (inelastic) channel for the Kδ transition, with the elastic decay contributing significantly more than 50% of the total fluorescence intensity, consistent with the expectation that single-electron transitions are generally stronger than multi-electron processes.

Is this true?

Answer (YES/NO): NO